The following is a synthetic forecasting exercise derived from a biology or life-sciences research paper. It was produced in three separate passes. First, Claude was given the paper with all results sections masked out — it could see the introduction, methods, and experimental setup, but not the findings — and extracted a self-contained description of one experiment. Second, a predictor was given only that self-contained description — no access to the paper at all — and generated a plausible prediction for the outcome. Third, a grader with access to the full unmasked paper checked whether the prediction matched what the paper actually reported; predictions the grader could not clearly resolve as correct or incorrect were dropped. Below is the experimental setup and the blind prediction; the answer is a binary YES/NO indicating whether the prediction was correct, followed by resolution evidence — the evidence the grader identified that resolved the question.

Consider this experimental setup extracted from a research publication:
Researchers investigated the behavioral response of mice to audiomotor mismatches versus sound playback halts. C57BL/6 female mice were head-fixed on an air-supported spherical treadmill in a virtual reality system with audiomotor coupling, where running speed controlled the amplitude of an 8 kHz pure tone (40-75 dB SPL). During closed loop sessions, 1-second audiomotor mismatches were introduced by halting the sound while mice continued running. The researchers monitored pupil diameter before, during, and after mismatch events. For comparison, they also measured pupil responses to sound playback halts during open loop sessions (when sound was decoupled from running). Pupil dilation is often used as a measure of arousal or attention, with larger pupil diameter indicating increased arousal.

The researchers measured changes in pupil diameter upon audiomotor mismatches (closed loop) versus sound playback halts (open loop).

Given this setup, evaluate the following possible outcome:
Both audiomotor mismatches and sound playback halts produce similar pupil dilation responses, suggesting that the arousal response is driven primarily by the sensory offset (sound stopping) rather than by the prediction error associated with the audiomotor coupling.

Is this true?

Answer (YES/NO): NO